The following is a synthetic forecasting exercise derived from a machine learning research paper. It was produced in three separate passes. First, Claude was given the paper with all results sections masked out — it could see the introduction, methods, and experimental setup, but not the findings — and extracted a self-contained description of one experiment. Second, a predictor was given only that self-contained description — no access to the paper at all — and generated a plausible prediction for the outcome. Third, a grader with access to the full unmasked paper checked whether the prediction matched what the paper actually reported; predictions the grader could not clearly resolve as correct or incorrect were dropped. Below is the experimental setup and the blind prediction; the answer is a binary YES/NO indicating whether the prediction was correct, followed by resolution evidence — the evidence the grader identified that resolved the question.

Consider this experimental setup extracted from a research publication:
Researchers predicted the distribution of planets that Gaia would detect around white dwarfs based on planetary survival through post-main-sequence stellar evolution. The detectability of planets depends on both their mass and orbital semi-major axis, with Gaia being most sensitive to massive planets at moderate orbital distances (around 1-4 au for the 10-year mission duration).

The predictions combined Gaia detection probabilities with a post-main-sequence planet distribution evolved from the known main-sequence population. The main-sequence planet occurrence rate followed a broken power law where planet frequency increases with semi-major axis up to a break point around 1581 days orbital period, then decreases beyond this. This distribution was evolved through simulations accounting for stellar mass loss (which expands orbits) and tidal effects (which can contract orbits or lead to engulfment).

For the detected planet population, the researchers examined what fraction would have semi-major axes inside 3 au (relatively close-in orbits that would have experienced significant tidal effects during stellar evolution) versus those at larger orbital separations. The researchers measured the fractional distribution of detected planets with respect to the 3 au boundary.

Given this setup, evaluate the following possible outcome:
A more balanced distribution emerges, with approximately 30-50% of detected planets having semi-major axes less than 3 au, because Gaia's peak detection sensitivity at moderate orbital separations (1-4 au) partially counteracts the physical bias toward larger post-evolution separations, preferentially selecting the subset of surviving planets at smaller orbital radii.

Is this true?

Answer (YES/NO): NO